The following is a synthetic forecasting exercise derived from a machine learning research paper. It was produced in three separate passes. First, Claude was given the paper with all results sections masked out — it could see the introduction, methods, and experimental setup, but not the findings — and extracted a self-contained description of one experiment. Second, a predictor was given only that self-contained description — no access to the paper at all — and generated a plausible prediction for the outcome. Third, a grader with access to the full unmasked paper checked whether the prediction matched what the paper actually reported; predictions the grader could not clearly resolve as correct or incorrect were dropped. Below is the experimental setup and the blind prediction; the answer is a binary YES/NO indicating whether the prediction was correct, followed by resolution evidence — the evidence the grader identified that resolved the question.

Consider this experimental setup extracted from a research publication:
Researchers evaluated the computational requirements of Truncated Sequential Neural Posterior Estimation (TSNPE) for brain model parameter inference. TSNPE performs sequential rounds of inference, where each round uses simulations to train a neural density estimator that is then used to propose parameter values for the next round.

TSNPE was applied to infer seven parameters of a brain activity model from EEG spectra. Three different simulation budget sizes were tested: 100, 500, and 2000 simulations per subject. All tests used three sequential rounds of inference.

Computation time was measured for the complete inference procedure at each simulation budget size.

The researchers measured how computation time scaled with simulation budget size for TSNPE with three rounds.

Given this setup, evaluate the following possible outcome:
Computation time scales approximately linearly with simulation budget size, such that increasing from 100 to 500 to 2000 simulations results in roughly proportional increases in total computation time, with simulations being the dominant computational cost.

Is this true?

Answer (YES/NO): NO